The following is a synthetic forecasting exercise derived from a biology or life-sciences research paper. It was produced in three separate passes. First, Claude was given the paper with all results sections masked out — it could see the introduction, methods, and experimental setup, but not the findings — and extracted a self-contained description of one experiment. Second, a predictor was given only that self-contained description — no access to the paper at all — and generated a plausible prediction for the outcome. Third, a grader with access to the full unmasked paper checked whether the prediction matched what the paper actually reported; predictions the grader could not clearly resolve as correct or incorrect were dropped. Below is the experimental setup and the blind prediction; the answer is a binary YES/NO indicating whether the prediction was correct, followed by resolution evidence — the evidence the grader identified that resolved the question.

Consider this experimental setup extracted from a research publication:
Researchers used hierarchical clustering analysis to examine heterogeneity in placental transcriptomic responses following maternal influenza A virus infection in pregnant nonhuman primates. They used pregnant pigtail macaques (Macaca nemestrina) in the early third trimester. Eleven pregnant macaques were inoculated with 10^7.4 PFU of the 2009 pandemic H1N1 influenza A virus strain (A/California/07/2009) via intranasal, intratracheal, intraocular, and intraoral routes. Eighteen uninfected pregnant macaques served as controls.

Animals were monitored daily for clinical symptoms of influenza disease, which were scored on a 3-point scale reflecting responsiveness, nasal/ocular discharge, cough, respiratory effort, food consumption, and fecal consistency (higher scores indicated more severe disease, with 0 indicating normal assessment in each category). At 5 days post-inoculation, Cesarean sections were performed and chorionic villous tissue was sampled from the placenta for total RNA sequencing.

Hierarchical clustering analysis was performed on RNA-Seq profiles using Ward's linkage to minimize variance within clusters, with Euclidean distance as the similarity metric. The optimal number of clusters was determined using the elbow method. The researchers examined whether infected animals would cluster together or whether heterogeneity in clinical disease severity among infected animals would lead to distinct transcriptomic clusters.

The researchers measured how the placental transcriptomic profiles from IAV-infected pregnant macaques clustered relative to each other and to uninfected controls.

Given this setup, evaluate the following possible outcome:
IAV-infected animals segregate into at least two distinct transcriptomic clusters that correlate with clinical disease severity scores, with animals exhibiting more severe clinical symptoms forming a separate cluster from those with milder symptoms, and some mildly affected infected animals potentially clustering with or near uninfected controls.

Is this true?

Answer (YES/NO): NO